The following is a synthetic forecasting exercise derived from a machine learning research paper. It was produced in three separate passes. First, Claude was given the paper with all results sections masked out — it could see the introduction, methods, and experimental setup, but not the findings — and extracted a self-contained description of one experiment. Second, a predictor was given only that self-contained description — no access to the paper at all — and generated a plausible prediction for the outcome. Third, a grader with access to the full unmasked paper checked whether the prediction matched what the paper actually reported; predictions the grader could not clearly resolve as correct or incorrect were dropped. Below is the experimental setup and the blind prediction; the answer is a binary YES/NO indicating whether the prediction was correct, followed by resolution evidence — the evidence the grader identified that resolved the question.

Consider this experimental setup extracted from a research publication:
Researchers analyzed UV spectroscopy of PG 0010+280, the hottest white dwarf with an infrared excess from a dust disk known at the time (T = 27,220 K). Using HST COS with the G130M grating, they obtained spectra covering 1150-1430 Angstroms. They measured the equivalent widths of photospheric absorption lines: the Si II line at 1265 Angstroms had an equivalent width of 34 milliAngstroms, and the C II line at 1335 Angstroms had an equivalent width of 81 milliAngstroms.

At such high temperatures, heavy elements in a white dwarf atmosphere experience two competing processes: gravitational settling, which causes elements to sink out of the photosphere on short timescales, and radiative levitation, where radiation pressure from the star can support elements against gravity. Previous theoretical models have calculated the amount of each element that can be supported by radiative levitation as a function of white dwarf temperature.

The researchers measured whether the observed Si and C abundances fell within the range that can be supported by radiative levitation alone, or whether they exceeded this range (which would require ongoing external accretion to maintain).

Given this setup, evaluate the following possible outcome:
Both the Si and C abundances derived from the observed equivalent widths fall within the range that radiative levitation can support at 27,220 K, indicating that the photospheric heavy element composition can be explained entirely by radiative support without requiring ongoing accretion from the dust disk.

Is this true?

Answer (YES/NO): YES